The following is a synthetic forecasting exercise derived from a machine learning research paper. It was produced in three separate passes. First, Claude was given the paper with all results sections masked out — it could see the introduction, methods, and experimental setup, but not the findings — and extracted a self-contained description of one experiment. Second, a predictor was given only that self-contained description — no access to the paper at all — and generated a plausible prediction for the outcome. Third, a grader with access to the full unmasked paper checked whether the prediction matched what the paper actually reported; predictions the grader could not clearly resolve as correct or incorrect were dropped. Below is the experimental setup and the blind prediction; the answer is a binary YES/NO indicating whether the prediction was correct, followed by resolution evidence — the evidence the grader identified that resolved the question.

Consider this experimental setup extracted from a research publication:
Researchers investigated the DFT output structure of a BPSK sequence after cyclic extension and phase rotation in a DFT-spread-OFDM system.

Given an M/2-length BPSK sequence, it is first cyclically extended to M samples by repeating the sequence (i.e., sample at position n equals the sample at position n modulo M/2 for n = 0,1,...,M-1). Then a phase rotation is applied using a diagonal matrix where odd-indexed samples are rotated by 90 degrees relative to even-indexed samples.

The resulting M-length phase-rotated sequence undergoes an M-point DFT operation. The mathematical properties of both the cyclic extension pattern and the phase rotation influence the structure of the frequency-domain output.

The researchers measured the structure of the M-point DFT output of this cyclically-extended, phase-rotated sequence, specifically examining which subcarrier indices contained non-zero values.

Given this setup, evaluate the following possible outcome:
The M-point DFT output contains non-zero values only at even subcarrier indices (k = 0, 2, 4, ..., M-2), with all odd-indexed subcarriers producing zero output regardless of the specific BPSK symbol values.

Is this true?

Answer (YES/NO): NO